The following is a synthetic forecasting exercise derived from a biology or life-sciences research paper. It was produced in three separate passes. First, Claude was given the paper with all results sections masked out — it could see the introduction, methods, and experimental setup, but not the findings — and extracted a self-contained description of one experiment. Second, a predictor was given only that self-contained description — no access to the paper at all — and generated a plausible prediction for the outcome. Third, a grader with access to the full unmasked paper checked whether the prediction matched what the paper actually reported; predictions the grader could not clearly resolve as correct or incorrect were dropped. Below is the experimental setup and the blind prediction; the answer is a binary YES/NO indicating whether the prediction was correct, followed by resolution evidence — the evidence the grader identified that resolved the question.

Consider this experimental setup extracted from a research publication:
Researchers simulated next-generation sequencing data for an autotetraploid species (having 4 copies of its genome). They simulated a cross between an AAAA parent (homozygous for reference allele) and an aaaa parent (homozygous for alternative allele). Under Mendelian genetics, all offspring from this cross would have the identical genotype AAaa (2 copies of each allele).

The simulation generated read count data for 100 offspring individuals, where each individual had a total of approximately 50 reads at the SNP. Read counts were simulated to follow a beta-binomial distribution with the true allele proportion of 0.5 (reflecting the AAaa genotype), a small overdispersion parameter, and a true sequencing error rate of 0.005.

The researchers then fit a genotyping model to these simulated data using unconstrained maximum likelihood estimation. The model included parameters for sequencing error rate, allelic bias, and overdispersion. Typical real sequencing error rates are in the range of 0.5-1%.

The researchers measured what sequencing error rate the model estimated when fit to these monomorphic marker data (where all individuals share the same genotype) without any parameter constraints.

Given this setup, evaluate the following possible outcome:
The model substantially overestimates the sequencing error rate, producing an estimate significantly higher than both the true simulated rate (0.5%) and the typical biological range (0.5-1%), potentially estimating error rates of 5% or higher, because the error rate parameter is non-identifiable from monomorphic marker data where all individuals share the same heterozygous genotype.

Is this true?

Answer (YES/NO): YES